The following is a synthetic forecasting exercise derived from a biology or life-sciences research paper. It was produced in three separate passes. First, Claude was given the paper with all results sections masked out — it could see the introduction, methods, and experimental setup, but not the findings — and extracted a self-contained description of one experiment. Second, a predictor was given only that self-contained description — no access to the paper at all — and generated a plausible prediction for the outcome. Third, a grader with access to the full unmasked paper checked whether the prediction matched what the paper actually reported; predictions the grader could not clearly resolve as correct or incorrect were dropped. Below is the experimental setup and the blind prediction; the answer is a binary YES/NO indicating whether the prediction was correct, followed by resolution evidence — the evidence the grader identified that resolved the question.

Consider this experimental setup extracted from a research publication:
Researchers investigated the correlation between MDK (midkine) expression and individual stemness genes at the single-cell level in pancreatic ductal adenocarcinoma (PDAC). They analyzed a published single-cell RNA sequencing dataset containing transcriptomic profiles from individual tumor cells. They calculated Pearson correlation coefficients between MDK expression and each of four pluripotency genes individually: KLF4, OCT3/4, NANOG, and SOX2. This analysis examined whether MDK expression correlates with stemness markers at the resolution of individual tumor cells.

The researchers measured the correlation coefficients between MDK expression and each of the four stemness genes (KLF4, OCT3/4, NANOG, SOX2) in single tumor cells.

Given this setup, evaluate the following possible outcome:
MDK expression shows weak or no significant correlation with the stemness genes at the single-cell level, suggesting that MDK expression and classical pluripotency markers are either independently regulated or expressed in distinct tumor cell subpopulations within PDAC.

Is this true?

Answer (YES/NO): NO